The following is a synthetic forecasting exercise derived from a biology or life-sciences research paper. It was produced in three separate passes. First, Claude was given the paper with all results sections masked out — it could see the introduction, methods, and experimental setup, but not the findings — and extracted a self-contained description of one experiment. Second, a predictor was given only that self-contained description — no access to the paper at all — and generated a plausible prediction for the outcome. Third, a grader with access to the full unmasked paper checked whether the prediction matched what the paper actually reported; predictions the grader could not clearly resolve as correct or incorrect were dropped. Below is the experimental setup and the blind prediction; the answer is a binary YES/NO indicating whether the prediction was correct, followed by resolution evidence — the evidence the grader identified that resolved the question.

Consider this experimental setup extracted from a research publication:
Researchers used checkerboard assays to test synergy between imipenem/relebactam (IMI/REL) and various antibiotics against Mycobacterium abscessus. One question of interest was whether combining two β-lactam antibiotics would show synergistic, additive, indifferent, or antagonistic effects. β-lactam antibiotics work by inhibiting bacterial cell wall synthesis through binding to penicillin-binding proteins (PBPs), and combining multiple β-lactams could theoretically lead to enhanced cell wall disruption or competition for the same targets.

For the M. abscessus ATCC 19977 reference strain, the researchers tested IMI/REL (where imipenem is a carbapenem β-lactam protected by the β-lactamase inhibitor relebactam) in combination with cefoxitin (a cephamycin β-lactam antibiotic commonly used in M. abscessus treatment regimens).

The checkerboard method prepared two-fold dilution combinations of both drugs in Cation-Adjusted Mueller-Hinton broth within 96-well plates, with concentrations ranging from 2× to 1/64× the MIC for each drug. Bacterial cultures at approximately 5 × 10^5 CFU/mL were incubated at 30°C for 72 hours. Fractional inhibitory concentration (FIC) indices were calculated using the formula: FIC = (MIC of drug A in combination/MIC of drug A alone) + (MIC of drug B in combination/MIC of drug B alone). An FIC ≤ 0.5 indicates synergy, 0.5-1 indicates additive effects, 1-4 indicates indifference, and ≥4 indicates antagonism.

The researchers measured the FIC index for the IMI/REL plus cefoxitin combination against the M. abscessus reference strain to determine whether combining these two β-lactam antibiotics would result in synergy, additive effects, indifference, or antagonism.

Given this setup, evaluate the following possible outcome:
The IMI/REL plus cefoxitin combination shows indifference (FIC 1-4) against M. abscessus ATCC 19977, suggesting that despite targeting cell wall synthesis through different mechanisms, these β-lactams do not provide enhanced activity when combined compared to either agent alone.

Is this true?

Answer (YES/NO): NO